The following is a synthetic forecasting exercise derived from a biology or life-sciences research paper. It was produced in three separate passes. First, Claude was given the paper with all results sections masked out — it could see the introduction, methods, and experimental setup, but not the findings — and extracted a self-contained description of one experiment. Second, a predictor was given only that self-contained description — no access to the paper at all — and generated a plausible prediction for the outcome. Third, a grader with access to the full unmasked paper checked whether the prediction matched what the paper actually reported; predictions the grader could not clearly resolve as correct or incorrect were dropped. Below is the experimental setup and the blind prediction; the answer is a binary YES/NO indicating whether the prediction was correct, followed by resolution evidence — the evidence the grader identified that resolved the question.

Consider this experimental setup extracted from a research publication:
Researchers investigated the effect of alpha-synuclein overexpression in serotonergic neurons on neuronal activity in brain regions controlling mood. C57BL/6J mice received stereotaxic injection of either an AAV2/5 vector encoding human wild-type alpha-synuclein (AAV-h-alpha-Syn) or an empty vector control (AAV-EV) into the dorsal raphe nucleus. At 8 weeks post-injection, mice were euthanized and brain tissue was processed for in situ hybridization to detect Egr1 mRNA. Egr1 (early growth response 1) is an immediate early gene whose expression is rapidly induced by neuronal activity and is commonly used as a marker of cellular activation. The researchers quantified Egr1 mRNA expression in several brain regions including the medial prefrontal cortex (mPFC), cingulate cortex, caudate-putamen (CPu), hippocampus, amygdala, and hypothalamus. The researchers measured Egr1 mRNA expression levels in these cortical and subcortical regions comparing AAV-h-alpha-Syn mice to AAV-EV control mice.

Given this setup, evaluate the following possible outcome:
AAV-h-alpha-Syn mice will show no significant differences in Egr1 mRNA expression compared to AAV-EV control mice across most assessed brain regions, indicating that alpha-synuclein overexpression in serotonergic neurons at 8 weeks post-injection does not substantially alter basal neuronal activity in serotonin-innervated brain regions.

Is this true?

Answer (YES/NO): NO